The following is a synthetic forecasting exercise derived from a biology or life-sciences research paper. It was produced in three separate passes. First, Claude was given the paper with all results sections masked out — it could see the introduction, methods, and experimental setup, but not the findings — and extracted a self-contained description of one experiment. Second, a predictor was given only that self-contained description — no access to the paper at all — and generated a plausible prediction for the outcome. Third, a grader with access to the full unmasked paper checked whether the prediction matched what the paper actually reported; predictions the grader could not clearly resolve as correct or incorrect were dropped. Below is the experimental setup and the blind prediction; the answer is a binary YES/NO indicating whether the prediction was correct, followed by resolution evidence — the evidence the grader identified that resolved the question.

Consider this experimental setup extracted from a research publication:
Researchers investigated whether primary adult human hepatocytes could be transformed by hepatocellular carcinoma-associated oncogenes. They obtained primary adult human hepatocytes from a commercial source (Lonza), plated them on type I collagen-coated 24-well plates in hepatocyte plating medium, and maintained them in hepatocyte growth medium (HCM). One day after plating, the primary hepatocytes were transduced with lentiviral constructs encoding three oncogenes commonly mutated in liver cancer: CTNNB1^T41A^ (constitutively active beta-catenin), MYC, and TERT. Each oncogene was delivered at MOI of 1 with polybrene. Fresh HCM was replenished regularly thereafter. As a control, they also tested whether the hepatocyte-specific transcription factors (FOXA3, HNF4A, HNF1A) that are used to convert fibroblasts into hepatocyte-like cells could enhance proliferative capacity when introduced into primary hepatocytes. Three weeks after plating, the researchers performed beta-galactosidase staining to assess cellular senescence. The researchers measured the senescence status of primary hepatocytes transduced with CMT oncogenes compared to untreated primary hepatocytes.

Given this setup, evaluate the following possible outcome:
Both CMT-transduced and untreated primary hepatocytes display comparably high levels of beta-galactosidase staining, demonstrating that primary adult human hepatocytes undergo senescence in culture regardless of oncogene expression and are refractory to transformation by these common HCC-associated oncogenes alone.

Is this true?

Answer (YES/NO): NO